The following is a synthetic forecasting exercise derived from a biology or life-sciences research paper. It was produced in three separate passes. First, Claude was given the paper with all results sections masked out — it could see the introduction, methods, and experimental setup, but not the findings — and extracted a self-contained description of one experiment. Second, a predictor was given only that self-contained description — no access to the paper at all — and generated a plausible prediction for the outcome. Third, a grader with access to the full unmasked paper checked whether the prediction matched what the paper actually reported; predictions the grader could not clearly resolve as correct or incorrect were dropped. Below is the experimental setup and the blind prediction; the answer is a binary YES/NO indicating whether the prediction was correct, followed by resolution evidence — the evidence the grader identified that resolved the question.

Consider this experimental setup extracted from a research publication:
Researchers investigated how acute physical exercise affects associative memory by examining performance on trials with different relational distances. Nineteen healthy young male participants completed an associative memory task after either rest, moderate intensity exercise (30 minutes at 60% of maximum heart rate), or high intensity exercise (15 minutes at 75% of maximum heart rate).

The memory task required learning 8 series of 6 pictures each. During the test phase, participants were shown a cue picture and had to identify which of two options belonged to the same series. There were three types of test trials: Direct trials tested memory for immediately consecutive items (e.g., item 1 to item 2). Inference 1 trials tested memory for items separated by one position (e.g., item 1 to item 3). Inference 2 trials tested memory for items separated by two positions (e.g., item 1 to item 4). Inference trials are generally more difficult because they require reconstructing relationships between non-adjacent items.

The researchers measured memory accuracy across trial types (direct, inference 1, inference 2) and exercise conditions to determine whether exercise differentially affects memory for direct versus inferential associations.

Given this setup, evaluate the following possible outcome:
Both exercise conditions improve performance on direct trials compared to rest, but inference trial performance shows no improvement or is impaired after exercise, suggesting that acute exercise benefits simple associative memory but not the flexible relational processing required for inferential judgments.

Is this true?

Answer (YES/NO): NO